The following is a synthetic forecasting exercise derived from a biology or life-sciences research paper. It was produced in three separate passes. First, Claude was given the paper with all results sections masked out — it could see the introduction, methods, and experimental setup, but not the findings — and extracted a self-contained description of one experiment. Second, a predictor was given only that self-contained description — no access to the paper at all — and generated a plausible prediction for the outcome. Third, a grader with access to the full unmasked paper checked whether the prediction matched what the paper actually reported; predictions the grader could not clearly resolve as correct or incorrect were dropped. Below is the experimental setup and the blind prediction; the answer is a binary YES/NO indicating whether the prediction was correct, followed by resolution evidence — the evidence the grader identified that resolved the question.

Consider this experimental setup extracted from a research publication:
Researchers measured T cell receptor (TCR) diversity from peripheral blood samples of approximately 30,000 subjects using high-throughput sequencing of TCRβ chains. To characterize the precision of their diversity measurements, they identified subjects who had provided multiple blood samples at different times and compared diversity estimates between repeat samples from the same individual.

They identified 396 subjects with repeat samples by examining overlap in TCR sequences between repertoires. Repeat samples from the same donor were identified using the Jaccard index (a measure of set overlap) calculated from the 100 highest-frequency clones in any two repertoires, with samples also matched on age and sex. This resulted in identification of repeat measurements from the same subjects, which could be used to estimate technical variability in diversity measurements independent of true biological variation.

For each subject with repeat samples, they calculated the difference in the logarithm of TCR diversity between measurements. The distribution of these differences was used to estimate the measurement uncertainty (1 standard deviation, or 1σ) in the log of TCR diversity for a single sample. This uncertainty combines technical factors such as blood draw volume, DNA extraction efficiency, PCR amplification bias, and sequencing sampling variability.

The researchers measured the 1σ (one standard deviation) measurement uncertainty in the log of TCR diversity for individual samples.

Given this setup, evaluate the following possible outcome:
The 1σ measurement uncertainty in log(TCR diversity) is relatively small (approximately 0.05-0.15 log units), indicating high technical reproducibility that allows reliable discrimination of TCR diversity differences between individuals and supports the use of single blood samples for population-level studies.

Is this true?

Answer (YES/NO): YES